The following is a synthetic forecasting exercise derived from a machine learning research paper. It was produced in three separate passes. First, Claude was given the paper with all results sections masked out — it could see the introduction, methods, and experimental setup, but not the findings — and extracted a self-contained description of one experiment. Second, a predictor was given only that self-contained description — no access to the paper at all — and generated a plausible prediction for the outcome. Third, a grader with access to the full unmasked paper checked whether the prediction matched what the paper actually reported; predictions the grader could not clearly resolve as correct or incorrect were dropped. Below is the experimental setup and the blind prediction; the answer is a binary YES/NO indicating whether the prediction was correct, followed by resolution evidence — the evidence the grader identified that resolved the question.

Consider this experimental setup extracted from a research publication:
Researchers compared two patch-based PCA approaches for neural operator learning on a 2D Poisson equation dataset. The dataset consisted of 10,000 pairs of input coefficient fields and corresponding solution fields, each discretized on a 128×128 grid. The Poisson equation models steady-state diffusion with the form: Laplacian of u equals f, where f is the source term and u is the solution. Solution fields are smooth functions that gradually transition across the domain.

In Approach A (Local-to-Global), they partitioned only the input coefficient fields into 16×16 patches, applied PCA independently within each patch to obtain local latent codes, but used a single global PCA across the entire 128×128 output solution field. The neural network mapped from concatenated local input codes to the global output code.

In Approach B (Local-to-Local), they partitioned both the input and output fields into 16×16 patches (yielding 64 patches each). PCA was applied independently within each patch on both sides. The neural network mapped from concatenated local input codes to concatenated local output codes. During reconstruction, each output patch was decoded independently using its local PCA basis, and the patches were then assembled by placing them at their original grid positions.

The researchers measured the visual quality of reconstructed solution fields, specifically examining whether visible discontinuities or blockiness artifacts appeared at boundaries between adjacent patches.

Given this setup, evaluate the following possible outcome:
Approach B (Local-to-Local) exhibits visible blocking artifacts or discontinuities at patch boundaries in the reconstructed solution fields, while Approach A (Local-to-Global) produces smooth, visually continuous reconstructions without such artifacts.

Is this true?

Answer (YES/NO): YES